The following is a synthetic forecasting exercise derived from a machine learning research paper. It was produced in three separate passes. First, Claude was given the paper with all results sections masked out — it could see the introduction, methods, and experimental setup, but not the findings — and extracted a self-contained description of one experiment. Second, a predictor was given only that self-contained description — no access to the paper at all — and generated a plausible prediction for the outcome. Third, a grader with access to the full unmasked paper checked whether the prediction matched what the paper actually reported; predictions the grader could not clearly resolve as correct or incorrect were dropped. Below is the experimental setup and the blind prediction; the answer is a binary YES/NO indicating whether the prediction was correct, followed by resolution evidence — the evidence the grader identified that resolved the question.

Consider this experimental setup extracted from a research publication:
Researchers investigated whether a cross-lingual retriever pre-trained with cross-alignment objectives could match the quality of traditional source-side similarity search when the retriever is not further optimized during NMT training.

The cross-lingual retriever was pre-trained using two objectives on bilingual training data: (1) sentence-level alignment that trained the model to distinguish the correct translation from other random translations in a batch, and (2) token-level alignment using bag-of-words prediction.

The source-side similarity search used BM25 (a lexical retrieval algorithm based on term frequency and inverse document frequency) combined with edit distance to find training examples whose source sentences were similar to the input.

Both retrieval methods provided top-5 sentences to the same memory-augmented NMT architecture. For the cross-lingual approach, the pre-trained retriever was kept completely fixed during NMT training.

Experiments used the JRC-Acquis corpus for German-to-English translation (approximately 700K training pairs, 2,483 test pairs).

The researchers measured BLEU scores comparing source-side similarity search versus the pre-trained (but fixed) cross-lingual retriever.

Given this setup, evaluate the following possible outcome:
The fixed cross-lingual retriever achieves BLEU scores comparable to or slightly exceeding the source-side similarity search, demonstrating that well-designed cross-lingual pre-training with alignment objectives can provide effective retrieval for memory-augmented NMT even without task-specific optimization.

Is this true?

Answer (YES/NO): NO